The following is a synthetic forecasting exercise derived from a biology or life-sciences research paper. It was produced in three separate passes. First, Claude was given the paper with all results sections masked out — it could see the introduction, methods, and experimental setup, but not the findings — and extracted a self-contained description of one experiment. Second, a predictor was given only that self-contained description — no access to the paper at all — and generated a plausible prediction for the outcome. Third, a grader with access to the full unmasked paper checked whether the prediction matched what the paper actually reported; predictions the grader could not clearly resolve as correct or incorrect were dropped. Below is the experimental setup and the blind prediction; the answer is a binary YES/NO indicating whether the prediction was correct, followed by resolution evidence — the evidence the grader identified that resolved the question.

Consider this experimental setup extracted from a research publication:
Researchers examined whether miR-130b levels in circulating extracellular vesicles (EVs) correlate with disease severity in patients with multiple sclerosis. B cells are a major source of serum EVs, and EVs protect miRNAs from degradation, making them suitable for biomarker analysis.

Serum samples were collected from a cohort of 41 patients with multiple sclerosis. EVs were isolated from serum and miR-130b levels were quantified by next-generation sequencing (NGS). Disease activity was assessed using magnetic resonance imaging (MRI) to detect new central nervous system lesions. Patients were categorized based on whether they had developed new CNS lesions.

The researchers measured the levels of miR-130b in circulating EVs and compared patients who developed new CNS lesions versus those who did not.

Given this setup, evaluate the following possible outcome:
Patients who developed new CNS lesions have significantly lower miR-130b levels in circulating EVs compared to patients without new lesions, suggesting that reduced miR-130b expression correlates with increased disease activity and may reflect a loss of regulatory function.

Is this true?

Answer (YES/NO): NO